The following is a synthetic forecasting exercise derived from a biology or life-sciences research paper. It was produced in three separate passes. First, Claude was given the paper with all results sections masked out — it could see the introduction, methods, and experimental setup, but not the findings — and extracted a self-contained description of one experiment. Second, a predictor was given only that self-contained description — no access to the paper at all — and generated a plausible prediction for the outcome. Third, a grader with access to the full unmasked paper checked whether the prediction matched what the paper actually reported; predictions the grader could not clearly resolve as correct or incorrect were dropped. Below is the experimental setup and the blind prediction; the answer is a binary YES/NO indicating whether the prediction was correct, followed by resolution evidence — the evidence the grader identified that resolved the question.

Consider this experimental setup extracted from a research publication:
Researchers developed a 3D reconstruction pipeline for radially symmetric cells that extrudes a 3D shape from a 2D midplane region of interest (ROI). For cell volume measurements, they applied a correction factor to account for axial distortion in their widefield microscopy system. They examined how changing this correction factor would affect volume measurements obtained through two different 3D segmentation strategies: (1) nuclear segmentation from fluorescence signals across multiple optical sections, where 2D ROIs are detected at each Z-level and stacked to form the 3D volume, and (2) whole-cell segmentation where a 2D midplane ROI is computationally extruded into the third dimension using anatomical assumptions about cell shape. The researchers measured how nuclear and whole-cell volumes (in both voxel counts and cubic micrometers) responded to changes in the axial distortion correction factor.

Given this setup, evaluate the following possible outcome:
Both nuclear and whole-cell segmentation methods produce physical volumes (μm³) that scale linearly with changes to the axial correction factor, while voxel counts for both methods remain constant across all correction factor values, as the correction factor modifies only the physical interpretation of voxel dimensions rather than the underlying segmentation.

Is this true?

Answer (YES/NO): NO